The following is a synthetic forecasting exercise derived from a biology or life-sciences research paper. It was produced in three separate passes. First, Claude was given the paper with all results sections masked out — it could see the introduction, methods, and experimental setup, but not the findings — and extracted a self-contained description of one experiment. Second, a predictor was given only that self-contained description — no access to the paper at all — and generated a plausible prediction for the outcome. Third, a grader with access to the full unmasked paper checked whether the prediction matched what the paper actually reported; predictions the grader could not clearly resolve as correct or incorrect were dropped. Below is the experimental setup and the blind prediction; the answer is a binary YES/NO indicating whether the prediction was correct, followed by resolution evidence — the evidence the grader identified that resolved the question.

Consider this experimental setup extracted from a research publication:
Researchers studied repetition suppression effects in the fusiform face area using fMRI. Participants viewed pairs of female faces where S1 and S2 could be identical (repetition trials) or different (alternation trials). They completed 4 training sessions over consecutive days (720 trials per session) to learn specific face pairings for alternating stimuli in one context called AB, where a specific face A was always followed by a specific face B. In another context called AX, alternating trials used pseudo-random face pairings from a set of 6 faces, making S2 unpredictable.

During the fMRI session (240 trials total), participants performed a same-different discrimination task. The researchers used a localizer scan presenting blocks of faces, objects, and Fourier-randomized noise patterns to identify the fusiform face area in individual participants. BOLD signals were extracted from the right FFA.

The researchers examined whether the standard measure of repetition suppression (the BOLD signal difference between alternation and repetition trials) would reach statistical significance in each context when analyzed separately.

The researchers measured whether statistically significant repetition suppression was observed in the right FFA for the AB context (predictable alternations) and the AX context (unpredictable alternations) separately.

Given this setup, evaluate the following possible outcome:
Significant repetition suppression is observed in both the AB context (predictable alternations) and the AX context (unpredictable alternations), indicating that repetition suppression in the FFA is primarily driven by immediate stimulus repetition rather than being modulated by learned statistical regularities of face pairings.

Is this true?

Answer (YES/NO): NO